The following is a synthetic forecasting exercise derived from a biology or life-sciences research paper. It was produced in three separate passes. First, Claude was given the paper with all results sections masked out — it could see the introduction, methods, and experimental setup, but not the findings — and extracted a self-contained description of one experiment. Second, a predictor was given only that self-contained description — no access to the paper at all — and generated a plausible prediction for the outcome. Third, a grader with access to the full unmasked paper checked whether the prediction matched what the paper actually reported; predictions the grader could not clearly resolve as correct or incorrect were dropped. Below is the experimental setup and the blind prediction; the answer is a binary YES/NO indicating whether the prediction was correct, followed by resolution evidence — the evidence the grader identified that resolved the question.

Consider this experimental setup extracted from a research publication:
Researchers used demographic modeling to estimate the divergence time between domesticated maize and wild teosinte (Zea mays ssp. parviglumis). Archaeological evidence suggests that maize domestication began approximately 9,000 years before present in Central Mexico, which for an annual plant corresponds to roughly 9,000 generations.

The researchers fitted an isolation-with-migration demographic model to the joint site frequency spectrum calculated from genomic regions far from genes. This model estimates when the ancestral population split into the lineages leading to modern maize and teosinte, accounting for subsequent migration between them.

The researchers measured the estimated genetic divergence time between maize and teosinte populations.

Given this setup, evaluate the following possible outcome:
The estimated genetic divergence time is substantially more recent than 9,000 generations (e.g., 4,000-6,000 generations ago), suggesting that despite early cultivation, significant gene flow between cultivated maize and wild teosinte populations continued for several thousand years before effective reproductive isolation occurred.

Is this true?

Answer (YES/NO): NO